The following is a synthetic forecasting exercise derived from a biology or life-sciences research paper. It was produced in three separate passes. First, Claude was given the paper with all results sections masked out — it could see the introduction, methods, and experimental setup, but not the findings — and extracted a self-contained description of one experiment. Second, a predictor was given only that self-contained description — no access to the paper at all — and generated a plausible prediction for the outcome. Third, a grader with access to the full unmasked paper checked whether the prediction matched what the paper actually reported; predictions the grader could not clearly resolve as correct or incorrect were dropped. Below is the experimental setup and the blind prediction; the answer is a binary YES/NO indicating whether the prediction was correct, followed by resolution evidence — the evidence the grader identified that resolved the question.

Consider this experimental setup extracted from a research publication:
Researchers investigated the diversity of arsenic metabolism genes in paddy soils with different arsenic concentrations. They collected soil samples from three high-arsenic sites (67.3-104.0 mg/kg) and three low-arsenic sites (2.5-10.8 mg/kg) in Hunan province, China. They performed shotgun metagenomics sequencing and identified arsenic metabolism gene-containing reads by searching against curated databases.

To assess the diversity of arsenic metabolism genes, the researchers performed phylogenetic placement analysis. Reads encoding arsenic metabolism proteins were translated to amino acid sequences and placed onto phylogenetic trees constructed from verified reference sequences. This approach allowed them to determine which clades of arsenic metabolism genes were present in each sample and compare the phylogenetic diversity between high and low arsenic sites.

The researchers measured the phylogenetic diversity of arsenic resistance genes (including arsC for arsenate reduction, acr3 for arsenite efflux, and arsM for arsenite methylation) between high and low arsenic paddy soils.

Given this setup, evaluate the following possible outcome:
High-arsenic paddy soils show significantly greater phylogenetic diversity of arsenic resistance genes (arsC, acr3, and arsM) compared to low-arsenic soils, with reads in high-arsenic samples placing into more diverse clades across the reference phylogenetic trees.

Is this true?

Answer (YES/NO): NO